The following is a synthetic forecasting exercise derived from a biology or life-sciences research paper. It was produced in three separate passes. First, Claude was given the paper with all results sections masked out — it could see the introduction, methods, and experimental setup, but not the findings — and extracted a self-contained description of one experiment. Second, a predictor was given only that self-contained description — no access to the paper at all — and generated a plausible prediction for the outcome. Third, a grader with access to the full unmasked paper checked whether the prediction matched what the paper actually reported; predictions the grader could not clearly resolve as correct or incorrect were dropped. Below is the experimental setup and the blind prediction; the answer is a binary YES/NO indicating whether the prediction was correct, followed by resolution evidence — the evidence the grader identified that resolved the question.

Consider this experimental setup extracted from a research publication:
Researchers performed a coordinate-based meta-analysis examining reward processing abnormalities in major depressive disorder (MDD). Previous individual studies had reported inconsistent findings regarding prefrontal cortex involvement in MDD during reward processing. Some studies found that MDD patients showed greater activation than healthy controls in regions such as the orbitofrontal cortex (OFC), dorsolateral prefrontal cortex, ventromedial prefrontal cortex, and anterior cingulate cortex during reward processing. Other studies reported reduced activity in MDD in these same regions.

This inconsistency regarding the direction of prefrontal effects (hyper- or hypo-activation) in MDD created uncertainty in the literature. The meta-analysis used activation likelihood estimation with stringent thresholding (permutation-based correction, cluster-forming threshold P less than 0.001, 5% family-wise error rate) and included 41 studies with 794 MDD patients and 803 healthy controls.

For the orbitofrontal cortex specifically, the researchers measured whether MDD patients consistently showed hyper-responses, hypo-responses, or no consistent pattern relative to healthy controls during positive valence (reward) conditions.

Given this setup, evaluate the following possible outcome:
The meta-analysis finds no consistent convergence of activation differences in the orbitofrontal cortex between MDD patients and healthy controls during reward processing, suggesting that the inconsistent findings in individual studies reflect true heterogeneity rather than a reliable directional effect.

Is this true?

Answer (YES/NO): NO